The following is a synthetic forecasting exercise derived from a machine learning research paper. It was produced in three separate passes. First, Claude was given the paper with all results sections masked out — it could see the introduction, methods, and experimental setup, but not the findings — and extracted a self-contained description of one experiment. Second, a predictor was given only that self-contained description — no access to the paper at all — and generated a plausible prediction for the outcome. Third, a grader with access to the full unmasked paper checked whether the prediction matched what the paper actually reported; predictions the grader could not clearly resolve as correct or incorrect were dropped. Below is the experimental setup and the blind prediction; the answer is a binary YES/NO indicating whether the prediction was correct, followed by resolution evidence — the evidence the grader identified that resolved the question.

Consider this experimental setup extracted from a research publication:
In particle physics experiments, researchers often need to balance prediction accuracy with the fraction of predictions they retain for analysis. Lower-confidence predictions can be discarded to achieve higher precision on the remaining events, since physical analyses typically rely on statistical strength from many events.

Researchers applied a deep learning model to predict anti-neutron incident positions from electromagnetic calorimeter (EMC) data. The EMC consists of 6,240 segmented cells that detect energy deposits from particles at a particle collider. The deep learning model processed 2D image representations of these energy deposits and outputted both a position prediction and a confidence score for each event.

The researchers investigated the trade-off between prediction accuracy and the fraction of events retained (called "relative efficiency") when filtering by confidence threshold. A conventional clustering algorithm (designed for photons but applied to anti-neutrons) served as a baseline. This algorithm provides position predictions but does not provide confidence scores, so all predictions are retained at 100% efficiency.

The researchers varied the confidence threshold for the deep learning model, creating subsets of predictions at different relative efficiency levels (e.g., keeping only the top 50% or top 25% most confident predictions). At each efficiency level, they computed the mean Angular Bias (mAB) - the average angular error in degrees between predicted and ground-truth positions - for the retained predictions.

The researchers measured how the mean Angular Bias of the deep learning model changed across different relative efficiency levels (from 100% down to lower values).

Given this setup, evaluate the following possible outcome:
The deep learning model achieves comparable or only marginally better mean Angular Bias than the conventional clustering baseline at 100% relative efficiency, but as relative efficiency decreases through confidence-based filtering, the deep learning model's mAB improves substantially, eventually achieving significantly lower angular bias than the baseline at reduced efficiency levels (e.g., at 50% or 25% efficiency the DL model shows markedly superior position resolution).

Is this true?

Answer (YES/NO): NO